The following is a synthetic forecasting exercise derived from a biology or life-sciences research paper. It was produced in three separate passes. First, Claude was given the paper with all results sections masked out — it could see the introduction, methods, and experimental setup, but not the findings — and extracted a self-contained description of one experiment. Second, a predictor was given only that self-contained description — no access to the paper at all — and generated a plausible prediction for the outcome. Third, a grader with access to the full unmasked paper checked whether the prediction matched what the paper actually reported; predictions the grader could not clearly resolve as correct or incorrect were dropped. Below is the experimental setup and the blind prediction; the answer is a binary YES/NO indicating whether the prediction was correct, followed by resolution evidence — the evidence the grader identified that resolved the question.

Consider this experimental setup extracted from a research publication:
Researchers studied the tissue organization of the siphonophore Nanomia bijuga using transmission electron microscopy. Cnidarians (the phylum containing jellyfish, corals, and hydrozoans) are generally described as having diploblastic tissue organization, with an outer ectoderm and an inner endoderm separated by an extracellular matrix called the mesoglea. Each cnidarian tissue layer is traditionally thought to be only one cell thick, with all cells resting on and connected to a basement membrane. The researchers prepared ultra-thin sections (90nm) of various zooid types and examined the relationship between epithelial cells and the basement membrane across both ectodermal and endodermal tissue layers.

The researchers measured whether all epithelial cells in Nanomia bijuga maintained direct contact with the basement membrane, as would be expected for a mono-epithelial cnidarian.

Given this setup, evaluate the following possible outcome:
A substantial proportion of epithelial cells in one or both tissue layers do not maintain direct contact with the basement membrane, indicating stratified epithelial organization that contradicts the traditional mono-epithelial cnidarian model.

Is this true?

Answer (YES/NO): YES